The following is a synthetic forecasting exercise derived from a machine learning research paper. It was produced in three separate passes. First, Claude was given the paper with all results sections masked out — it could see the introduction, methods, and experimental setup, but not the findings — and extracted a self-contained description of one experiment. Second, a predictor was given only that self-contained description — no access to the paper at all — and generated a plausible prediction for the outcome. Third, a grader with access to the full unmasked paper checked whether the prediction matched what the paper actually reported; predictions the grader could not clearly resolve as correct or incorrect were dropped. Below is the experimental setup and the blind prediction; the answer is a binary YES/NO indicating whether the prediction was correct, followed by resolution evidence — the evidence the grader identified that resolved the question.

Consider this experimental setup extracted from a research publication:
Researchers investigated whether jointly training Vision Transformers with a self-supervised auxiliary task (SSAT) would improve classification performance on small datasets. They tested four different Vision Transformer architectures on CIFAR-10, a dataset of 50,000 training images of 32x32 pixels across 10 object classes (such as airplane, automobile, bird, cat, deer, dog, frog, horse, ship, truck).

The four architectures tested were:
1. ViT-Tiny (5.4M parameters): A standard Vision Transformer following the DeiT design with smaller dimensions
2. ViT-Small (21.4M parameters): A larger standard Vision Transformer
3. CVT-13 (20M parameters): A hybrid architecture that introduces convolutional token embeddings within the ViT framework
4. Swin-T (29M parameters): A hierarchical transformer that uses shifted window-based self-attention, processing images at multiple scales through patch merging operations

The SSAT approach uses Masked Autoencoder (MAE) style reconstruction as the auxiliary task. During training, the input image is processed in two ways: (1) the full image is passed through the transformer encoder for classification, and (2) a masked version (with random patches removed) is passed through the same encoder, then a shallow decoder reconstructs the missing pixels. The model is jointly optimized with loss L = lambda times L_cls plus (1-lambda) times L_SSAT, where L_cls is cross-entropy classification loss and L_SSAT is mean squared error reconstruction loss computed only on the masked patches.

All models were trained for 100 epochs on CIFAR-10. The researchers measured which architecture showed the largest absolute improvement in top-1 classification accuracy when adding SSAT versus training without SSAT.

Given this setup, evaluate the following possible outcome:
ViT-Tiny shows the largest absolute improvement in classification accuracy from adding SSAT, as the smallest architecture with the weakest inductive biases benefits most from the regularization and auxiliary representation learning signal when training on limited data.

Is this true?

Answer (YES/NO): NO